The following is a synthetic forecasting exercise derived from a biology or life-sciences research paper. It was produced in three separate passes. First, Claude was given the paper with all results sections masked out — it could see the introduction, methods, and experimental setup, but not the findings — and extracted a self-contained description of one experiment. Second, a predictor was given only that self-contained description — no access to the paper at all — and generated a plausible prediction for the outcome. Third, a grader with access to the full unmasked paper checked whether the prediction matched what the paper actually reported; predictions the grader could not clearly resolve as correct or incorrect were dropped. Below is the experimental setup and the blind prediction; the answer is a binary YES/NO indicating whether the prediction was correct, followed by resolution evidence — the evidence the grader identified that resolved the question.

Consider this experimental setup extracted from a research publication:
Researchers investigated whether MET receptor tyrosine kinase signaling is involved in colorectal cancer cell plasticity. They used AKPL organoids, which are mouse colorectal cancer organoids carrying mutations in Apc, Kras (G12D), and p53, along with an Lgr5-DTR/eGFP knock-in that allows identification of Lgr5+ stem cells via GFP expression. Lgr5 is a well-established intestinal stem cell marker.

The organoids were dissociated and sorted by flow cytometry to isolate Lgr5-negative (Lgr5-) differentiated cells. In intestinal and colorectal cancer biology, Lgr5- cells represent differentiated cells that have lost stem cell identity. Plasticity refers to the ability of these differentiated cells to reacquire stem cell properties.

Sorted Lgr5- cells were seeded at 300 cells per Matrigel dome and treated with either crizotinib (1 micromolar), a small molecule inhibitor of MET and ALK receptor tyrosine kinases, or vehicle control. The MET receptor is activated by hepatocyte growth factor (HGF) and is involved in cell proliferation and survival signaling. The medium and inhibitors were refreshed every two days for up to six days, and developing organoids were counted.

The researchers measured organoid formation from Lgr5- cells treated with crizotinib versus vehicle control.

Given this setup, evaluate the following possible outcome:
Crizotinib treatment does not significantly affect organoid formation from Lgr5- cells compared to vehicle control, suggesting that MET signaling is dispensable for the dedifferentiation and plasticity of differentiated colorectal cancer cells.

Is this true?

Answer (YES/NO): NO